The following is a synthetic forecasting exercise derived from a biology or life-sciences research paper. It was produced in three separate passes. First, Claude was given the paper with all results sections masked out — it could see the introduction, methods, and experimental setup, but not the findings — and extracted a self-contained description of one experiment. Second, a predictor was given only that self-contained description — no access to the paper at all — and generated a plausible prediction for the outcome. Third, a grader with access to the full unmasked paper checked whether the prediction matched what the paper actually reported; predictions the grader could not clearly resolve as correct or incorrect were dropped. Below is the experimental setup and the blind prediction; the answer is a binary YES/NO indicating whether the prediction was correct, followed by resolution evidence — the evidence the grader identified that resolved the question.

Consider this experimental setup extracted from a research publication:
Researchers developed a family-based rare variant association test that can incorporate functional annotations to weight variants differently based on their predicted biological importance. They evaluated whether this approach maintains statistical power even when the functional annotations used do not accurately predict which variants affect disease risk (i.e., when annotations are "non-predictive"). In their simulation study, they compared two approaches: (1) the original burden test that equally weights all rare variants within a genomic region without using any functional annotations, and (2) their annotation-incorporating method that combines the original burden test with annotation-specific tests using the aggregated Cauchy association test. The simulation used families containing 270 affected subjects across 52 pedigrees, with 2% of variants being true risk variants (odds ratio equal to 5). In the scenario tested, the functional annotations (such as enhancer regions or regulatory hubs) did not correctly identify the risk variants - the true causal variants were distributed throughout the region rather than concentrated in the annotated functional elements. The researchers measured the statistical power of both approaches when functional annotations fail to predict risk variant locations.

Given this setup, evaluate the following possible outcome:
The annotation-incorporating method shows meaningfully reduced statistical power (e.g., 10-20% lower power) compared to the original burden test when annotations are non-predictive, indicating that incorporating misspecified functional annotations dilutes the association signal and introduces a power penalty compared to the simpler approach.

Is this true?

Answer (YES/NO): NO